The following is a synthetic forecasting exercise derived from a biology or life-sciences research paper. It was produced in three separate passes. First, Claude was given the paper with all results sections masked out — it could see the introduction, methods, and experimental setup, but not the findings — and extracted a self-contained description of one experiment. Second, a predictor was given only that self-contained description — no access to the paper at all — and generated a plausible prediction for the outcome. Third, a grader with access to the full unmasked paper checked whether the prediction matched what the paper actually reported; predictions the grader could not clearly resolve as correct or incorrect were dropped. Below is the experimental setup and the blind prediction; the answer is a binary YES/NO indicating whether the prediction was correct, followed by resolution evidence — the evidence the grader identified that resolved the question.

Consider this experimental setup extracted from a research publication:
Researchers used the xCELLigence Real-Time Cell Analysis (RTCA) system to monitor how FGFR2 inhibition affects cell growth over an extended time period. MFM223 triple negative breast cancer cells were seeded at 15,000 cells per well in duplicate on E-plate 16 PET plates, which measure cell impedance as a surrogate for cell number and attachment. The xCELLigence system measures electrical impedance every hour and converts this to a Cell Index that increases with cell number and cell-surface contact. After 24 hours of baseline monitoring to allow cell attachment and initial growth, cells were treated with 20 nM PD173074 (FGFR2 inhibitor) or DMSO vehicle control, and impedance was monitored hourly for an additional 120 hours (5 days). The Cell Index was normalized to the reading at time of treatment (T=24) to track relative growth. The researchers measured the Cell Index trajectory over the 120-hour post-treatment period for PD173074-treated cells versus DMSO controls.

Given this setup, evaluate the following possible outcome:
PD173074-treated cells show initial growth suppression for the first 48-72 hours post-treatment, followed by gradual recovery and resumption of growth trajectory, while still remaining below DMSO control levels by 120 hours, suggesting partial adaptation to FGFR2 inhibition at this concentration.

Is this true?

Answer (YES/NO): NO